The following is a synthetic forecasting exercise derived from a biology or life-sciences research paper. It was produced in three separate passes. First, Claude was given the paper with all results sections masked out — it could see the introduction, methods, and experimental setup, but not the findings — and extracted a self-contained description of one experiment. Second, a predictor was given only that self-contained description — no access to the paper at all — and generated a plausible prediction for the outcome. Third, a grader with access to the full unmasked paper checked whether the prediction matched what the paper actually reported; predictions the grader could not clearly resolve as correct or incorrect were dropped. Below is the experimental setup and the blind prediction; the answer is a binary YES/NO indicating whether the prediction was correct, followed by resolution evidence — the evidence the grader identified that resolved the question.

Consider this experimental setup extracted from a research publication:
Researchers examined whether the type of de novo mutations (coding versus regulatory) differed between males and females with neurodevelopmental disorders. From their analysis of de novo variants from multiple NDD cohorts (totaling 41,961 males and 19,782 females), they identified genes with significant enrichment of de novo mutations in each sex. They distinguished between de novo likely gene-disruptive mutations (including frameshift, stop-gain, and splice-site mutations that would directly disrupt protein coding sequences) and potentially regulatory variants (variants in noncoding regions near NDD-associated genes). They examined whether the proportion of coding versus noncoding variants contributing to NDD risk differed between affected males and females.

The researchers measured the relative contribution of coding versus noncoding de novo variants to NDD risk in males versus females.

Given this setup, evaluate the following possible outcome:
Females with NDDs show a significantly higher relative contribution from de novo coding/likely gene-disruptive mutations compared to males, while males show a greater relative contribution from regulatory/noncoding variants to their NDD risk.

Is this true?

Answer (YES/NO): YES